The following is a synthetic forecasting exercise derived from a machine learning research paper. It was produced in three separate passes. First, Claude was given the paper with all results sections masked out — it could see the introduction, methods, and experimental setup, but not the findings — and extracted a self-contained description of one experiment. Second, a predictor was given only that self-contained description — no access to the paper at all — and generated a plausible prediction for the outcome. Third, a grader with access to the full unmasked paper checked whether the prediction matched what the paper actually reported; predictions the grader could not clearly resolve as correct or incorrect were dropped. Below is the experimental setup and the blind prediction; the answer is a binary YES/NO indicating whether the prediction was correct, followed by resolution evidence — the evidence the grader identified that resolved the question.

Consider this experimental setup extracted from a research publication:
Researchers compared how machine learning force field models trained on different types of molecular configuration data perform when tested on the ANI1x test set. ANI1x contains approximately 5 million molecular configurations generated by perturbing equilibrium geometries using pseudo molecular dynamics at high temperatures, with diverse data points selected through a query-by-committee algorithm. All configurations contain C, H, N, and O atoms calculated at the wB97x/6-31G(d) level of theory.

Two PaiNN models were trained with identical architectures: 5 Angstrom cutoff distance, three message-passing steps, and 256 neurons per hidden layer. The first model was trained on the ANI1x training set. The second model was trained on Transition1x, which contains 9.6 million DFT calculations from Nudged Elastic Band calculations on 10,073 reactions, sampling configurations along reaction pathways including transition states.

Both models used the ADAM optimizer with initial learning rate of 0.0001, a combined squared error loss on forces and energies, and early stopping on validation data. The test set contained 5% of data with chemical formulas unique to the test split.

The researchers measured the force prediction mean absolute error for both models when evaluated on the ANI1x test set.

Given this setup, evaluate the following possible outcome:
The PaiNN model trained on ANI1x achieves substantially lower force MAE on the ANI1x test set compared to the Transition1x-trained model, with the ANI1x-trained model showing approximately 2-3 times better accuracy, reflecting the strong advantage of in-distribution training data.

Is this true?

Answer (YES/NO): NO